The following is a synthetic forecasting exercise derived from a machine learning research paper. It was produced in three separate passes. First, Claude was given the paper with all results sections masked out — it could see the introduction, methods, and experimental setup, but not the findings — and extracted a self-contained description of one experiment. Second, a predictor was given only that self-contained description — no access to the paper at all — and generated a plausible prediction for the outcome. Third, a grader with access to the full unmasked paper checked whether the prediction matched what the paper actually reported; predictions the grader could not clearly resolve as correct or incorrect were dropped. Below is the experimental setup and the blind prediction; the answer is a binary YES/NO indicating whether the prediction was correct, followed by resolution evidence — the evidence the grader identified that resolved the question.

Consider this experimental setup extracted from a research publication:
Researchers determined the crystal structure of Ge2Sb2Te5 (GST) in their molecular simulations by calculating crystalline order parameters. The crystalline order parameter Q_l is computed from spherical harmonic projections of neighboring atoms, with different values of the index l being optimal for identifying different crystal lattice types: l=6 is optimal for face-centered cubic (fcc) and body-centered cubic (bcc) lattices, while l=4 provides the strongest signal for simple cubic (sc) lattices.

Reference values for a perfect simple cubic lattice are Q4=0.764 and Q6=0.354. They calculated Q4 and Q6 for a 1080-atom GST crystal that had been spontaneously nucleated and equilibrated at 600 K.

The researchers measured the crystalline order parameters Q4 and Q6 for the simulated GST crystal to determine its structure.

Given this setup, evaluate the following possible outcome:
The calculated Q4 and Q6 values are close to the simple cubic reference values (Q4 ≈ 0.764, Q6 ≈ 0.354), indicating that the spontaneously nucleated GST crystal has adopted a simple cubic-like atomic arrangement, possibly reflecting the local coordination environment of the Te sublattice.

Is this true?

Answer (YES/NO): YES